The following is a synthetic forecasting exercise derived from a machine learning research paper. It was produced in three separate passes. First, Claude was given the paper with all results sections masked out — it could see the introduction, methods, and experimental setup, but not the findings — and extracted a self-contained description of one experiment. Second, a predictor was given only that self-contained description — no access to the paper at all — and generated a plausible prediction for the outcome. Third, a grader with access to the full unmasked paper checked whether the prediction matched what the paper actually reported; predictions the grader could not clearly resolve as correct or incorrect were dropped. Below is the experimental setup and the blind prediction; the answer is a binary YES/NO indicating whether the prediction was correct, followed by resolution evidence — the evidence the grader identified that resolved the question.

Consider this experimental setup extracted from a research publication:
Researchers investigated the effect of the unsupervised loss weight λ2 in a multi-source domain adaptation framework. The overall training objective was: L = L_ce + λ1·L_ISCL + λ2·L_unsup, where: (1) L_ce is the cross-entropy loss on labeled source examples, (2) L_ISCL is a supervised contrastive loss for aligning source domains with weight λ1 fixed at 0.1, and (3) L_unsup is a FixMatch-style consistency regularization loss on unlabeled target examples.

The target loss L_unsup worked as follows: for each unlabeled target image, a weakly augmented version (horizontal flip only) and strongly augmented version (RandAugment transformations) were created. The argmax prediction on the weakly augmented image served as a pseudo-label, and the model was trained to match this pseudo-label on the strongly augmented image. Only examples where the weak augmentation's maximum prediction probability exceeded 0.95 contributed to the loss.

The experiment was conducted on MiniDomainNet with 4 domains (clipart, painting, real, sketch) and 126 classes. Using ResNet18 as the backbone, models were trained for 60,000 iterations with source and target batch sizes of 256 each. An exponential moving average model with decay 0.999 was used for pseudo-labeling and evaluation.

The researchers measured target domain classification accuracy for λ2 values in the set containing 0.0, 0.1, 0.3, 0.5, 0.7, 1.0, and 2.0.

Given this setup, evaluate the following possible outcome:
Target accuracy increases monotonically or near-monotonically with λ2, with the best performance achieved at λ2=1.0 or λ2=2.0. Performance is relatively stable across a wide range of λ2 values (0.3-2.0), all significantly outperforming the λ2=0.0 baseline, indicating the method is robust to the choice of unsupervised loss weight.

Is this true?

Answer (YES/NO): NO